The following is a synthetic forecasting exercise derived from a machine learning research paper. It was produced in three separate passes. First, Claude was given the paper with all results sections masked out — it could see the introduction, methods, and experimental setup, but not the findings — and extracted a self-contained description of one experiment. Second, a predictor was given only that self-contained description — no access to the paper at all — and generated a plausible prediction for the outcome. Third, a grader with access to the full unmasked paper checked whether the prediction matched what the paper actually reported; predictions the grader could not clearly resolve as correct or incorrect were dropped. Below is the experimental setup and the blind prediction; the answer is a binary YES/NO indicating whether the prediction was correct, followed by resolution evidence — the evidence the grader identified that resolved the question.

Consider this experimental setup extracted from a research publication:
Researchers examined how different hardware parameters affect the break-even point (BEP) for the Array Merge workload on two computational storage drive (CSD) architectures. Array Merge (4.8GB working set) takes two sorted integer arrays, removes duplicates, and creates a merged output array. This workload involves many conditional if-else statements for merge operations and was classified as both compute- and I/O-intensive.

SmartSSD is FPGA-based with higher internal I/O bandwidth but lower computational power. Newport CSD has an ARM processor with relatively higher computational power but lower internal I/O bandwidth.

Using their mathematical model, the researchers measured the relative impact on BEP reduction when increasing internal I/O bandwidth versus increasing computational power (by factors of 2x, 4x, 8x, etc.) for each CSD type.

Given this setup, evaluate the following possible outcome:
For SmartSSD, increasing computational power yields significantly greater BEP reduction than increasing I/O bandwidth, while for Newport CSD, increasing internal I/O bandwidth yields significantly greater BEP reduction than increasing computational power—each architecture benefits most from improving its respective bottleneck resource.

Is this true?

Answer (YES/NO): NO